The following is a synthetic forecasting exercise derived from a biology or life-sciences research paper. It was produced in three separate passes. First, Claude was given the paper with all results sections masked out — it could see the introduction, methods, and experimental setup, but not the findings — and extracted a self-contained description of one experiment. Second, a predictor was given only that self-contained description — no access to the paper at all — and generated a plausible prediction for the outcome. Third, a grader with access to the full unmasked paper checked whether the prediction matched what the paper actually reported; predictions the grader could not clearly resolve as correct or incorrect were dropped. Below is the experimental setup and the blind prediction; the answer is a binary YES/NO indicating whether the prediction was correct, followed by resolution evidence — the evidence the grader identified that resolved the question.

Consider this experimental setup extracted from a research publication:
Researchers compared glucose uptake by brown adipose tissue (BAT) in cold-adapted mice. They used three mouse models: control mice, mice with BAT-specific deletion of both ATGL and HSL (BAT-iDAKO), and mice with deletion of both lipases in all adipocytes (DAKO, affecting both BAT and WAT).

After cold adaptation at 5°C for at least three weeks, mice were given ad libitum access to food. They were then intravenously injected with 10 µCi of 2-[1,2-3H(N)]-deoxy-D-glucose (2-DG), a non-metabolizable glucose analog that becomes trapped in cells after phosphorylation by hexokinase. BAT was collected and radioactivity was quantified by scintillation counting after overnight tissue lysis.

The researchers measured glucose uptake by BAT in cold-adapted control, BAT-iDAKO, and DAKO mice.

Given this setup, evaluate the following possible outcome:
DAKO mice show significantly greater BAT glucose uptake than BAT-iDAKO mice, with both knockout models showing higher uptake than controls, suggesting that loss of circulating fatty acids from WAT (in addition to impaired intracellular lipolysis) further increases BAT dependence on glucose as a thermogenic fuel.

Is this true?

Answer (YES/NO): NO